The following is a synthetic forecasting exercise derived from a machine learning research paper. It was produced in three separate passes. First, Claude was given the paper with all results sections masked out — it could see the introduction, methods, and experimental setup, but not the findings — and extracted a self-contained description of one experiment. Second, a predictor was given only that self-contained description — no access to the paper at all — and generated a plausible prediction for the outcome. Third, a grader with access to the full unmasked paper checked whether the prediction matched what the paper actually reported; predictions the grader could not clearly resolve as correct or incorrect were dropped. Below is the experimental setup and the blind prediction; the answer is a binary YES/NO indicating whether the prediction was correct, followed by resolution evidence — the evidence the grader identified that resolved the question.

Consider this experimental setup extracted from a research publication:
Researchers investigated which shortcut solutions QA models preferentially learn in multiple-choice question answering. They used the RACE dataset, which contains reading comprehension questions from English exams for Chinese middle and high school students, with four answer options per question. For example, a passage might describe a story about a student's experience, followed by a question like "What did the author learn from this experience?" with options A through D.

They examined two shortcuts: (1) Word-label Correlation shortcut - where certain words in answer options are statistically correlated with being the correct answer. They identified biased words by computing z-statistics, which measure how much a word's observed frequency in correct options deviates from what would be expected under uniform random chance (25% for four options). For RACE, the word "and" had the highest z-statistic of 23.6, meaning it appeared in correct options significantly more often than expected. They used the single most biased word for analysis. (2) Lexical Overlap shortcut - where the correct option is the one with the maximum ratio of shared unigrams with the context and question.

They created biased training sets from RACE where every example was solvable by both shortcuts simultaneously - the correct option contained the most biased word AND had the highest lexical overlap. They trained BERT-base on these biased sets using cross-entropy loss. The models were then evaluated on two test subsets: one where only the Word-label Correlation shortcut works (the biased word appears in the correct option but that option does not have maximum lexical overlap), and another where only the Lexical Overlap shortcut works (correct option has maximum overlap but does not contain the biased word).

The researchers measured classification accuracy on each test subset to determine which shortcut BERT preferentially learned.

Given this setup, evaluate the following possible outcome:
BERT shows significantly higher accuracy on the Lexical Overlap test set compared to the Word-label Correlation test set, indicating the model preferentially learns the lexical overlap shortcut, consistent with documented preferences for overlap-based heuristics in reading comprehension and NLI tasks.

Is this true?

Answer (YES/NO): NO